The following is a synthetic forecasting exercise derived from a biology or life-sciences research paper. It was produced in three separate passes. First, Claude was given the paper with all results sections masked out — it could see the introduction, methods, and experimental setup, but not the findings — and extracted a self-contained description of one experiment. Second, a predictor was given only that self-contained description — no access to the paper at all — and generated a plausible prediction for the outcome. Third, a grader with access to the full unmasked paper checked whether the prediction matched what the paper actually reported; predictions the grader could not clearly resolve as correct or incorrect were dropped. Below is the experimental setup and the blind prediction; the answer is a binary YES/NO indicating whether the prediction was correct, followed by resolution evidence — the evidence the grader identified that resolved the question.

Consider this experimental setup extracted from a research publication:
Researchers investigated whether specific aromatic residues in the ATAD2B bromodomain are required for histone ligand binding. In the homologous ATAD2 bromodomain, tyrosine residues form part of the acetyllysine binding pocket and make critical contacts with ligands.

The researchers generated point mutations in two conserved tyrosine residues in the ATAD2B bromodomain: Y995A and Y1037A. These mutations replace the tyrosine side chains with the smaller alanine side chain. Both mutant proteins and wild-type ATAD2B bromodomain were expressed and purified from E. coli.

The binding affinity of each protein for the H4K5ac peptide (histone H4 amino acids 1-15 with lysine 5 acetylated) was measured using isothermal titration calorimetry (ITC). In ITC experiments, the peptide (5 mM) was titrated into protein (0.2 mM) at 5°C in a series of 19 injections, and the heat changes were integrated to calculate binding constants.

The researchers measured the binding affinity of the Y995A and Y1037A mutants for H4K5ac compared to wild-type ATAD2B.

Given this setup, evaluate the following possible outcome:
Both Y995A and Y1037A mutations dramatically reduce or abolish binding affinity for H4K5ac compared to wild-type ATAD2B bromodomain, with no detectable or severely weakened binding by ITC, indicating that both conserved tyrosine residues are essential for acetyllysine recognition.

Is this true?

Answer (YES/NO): YES